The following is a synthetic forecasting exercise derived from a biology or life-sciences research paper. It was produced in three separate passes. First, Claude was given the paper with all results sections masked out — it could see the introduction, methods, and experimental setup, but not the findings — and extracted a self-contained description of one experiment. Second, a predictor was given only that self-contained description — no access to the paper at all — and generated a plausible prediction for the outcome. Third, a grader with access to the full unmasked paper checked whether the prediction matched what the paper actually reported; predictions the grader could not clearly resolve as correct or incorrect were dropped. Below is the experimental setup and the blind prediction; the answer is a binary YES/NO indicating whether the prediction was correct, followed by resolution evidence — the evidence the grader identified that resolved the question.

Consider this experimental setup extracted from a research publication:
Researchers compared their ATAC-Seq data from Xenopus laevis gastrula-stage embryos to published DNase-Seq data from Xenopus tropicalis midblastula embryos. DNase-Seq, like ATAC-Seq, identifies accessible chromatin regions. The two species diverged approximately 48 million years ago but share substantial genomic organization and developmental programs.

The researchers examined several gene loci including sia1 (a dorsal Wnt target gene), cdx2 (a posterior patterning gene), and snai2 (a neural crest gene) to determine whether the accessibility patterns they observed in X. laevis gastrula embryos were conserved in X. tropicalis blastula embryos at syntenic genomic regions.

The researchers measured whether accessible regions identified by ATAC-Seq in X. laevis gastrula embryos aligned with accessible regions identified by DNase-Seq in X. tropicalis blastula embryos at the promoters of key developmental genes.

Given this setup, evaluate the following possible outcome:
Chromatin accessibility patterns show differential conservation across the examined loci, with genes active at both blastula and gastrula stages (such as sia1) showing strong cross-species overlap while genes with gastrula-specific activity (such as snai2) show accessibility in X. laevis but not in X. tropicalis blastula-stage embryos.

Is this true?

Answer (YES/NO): NO